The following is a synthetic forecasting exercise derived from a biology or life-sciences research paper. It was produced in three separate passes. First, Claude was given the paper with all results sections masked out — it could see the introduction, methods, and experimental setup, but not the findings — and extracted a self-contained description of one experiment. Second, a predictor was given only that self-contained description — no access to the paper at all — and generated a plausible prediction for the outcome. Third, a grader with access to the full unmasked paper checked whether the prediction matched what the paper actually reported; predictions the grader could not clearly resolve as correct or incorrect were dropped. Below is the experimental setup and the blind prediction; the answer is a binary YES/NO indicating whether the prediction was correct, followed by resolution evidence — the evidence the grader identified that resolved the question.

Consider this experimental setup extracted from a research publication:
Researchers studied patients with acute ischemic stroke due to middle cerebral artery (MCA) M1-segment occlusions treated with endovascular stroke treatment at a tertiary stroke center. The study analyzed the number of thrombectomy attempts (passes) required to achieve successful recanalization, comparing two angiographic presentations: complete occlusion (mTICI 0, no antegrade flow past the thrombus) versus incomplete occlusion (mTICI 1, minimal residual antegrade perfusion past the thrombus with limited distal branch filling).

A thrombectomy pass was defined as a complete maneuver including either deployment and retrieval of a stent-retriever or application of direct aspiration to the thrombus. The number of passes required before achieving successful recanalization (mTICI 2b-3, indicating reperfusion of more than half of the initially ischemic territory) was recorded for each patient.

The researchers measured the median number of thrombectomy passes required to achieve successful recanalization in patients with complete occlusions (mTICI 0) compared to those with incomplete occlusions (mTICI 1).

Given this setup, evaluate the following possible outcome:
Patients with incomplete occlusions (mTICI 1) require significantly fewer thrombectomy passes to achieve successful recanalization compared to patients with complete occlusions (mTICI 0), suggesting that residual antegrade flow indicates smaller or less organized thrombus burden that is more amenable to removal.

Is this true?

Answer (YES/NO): NO